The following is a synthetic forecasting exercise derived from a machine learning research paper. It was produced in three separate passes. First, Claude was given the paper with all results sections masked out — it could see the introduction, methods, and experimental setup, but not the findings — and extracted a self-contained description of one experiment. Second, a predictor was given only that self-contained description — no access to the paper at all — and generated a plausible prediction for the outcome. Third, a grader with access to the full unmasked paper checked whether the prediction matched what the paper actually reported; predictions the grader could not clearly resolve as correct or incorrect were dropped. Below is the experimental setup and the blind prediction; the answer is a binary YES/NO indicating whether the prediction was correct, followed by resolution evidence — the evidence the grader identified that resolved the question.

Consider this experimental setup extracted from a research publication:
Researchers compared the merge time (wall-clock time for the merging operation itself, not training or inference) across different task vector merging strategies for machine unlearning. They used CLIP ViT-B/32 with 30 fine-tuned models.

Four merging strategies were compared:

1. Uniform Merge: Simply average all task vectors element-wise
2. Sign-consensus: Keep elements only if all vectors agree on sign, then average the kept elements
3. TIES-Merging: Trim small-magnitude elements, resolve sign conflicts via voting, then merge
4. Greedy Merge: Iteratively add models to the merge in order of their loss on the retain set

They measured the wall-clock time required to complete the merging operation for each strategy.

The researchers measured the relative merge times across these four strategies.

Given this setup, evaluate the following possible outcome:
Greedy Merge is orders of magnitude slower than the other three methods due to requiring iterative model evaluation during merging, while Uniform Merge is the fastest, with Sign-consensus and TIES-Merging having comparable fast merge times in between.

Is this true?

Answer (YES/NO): NO